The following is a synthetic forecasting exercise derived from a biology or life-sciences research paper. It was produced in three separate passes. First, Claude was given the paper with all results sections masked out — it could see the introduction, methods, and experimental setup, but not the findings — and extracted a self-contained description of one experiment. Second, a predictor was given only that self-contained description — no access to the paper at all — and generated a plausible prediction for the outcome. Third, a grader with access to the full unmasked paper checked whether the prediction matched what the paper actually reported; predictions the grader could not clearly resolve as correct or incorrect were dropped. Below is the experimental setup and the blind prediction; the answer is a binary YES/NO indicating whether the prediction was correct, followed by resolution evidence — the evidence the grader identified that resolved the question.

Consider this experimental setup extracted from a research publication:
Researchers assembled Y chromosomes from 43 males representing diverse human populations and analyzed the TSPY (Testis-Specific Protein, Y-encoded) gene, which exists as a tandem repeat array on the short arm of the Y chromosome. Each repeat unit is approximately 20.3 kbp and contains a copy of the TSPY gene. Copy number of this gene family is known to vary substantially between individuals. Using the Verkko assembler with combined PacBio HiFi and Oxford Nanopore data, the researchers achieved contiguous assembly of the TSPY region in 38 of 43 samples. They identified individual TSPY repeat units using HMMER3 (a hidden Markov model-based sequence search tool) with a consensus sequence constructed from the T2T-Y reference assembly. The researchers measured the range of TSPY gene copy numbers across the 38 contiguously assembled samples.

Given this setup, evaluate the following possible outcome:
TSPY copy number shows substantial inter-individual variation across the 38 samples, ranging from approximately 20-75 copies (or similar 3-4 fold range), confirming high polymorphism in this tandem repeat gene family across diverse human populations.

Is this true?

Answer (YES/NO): NO